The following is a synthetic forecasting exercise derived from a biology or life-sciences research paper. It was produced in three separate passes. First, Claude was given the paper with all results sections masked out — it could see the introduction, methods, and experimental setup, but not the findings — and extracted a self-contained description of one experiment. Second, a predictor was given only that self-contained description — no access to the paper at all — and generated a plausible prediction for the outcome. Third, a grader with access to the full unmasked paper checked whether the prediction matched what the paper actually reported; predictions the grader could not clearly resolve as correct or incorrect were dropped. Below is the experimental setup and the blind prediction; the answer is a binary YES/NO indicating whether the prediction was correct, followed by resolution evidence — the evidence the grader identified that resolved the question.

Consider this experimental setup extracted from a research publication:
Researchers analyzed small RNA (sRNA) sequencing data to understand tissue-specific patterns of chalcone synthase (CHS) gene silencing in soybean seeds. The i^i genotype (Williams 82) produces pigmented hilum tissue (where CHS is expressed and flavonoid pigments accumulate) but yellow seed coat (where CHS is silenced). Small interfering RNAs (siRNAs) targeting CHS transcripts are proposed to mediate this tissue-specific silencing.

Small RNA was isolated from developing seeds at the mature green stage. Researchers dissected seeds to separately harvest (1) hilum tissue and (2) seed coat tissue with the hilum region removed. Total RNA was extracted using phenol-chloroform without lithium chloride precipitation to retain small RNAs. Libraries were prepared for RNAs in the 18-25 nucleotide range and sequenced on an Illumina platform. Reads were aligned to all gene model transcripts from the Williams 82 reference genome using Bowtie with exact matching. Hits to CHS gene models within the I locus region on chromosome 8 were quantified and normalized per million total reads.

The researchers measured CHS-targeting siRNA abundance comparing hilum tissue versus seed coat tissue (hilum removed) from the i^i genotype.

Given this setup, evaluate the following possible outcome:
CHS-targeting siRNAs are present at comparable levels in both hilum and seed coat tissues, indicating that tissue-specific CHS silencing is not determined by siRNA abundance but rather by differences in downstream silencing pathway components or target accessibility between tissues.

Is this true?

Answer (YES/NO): NO